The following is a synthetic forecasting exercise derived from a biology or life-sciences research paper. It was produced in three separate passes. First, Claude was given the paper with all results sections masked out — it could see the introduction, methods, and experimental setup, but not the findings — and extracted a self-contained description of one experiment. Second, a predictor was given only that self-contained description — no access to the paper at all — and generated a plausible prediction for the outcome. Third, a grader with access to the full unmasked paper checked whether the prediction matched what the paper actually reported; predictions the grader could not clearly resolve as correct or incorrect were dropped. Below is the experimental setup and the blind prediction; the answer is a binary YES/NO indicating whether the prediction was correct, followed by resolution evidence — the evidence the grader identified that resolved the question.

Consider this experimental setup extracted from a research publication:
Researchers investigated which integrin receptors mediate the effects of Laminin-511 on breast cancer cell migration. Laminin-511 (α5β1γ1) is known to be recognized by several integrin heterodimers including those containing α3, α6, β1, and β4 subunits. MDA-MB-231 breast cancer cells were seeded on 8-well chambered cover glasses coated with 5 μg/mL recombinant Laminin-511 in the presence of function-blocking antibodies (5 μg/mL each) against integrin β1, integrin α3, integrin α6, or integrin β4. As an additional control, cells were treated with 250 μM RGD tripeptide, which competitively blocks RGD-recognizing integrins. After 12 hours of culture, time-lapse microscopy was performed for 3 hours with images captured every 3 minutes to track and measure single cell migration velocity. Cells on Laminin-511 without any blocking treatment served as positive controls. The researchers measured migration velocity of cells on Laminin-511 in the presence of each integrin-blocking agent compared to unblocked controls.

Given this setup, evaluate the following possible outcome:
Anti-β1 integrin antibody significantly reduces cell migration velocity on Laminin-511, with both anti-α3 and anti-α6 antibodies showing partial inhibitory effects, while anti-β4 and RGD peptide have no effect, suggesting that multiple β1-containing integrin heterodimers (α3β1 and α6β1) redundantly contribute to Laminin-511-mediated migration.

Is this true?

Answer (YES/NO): NO